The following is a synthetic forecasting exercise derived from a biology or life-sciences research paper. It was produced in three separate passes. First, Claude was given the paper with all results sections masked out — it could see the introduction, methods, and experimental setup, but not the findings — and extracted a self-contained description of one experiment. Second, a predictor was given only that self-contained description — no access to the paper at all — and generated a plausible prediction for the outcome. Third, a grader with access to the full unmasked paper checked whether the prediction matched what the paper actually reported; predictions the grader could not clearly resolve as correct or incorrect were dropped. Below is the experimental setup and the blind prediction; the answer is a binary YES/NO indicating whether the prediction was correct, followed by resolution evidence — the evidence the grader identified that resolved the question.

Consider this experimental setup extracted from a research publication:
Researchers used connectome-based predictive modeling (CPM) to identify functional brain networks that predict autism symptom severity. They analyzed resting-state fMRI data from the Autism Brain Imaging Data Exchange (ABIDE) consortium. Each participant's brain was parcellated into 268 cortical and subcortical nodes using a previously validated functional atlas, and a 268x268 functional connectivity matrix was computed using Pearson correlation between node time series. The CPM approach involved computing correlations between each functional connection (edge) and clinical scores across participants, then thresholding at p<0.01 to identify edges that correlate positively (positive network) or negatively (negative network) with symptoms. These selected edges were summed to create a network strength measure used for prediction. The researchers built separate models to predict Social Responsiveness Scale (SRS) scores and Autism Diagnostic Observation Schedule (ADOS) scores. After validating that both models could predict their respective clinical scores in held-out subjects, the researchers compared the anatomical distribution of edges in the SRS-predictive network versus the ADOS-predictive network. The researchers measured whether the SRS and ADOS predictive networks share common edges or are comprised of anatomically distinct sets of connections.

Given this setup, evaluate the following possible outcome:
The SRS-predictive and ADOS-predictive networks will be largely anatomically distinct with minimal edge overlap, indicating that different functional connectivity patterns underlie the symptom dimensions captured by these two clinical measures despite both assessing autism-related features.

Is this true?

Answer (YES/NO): YES